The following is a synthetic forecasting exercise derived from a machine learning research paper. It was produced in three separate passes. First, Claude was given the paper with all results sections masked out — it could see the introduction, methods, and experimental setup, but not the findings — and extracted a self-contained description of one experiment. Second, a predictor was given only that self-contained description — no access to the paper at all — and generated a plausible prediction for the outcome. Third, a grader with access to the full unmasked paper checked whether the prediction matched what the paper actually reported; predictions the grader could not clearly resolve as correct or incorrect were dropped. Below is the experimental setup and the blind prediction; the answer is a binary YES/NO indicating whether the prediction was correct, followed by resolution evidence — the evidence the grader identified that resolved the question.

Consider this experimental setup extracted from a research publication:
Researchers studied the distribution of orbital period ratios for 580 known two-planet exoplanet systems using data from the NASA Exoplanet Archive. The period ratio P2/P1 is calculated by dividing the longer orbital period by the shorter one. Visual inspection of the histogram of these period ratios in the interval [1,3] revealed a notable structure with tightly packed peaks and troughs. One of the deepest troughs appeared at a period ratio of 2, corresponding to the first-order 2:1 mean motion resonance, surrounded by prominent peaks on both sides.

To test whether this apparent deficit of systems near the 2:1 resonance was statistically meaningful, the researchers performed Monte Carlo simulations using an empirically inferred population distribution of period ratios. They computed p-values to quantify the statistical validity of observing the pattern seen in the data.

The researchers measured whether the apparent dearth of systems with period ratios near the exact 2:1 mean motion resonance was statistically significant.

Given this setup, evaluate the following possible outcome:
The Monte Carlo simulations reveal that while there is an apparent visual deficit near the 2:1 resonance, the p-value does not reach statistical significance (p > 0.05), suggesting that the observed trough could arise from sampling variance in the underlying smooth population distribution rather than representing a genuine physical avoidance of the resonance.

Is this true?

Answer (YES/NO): YES